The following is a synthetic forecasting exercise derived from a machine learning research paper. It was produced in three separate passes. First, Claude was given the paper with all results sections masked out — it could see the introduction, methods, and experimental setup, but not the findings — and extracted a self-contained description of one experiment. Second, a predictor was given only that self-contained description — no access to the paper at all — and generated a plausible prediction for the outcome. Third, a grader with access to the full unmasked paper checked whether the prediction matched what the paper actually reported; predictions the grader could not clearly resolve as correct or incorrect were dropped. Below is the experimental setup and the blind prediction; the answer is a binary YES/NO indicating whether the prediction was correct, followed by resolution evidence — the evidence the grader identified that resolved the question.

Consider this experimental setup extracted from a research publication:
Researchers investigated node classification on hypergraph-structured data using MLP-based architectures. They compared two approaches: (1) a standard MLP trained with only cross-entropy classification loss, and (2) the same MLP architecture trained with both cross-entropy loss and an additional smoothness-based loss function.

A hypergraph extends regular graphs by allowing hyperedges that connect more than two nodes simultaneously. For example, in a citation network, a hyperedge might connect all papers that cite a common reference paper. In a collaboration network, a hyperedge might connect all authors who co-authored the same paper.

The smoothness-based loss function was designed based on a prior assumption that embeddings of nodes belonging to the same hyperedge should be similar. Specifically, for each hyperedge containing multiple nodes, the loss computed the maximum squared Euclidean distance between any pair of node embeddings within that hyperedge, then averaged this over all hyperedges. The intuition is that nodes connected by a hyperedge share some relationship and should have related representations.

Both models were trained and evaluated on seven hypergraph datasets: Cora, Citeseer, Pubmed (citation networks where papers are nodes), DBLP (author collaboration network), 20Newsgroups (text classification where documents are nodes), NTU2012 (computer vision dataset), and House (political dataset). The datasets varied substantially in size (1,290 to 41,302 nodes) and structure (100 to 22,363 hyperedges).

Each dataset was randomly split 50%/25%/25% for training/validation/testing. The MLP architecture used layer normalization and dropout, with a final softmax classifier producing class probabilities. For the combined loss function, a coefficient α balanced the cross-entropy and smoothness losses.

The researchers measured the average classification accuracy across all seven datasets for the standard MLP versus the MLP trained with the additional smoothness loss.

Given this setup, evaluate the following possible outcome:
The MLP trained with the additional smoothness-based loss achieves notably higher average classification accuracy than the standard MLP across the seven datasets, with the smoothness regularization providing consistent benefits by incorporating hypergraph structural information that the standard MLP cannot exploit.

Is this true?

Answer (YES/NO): YES